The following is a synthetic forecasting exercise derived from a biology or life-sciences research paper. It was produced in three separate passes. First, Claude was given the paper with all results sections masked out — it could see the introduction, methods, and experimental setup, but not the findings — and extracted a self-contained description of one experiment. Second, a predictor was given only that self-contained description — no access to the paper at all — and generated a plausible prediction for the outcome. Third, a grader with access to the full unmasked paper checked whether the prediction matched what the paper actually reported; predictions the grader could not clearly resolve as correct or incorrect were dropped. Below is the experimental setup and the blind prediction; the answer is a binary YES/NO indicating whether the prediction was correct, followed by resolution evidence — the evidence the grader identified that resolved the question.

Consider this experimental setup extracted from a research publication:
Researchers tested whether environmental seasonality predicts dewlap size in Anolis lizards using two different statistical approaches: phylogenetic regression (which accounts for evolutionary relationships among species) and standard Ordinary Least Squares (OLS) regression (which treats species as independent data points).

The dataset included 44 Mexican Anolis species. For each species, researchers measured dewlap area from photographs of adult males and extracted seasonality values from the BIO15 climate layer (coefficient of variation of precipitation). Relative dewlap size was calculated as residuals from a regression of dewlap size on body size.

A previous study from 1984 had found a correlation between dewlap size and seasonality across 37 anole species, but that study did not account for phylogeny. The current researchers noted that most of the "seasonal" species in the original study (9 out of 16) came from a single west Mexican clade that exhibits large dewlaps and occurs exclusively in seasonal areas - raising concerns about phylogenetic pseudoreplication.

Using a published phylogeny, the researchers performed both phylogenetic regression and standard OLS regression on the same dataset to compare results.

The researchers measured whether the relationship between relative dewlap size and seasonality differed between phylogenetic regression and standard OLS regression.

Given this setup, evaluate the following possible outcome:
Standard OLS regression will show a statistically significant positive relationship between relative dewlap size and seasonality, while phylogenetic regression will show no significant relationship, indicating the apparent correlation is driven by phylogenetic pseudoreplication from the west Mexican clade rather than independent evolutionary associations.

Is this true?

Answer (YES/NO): YES